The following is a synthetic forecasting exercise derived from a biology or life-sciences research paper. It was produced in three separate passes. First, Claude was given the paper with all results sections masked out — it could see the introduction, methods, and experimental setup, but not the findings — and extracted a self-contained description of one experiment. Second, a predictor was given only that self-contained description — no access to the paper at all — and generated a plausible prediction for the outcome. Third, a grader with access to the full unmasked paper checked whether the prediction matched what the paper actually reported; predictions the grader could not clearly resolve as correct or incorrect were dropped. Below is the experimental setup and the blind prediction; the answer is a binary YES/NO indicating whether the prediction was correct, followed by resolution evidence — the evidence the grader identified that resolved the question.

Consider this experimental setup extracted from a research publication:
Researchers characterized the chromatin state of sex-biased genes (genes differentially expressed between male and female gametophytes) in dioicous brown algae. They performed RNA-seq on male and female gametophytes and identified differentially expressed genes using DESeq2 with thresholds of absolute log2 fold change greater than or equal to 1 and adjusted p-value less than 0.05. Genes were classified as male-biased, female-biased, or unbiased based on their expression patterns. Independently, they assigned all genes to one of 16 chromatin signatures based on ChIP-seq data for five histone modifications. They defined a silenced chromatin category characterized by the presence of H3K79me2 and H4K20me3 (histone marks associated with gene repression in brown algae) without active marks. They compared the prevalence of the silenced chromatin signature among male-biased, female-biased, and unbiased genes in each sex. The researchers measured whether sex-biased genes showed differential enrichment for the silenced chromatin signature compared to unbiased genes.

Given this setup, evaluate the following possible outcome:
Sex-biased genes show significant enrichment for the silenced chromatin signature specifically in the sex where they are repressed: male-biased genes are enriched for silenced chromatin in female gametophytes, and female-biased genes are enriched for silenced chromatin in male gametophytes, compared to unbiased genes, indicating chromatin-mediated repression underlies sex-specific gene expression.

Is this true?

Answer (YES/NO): NO